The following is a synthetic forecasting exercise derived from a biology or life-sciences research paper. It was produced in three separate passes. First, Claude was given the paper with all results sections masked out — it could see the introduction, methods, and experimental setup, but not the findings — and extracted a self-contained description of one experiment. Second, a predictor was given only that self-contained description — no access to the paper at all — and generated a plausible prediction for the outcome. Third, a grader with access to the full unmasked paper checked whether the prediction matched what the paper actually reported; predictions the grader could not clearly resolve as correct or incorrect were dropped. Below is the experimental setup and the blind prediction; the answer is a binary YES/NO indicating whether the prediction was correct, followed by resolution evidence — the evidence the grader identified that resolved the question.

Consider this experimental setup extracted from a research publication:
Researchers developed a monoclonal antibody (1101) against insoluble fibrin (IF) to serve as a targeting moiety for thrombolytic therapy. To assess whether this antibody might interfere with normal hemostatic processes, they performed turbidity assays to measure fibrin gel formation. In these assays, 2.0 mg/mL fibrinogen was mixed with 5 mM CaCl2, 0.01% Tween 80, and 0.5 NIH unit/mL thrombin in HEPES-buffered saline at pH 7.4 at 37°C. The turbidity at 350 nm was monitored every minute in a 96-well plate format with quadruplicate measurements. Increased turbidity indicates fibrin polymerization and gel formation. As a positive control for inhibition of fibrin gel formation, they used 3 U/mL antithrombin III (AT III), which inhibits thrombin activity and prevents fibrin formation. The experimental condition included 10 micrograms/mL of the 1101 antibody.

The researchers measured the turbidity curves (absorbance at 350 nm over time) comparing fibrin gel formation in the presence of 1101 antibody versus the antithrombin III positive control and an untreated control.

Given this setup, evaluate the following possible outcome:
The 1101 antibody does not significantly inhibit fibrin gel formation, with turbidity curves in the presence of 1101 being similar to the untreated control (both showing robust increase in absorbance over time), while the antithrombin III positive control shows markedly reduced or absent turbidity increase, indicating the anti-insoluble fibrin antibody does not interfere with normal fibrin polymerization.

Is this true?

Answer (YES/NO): YES